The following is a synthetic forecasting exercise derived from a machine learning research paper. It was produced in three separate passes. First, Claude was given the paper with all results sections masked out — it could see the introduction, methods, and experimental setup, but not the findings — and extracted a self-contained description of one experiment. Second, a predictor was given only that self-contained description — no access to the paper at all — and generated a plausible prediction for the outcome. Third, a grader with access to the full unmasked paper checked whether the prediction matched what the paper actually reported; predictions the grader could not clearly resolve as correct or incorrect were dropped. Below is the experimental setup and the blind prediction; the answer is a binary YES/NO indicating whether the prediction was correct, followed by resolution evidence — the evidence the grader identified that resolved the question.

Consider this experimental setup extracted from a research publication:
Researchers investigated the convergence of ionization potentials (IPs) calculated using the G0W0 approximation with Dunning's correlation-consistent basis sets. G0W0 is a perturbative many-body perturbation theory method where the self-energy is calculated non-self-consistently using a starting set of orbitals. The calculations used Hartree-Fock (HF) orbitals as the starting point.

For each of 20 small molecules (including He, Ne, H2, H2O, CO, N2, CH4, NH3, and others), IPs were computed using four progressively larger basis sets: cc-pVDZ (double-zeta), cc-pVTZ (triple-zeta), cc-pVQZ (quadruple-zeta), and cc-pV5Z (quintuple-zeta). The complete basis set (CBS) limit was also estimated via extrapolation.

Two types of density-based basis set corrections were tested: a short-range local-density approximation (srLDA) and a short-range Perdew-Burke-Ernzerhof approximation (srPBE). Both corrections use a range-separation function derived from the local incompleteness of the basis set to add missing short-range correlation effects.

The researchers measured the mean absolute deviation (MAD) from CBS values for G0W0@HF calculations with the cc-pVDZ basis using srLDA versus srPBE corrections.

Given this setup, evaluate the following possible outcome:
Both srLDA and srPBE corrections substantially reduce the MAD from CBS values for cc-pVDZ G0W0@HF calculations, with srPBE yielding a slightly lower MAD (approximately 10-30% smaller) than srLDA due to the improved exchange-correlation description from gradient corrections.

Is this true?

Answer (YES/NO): YES